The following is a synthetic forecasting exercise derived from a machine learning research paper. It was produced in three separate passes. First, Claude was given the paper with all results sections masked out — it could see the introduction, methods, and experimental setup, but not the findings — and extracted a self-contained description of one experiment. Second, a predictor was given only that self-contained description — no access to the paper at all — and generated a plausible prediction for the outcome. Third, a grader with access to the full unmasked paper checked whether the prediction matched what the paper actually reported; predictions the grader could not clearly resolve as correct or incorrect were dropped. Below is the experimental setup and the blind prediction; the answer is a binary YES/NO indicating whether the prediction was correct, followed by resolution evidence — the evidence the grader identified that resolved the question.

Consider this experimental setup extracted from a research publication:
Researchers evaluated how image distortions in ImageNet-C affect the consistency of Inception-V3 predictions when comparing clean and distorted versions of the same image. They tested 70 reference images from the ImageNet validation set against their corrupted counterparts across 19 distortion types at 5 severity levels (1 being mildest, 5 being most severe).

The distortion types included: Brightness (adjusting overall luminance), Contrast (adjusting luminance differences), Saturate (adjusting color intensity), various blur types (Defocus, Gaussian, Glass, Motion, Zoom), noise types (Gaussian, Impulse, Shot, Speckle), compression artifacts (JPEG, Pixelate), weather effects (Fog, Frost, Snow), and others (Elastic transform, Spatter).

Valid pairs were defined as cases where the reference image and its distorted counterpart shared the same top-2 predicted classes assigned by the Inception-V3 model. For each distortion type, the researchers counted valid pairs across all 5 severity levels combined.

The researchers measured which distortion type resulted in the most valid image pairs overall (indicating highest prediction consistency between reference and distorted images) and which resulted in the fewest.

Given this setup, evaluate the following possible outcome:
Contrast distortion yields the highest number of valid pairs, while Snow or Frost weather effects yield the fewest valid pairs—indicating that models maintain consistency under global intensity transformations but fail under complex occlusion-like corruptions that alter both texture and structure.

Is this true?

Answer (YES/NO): NO